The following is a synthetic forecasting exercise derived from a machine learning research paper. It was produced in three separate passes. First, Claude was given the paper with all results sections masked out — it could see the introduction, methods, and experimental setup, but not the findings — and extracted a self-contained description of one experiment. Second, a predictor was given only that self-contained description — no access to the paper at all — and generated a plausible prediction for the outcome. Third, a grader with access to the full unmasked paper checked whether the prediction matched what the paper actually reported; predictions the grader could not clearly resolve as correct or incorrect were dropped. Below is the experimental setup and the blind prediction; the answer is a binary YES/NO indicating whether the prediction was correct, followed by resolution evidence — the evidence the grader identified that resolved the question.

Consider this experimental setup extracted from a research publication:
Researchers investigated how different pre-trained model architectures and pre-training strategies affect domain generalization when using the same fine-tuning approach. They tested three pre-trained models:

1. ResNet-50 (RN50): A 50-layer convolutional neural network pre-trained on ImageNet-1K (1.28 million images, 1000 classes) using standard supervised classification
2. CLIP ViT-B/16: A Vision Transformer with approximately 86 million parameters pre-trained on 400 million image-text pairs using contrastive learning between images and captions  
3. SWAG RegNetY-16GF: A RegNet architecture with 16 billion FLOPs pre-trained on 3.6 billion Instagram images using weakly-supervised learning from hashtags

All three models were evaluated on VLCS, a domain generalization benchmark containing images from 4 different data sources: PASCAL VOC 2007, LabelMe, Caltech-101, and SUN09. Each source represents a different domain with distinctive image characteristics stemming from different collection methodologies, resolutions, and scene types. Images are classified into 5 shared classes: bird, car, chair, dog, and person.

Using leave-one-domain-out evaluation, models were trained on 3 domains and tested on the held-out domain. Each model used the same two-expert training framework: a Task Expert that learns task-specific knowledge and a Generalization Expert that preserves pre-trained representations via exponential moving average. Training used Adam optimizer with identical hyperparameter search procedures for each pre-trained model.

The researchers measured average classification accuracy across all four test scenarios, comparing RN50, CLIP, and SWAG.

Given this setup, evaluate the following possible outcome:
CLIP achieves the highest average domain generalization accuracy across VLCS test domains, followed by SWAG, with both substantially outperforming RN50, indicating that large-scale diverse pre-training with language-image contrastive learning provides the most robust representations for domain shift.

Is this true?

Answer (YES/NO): NO